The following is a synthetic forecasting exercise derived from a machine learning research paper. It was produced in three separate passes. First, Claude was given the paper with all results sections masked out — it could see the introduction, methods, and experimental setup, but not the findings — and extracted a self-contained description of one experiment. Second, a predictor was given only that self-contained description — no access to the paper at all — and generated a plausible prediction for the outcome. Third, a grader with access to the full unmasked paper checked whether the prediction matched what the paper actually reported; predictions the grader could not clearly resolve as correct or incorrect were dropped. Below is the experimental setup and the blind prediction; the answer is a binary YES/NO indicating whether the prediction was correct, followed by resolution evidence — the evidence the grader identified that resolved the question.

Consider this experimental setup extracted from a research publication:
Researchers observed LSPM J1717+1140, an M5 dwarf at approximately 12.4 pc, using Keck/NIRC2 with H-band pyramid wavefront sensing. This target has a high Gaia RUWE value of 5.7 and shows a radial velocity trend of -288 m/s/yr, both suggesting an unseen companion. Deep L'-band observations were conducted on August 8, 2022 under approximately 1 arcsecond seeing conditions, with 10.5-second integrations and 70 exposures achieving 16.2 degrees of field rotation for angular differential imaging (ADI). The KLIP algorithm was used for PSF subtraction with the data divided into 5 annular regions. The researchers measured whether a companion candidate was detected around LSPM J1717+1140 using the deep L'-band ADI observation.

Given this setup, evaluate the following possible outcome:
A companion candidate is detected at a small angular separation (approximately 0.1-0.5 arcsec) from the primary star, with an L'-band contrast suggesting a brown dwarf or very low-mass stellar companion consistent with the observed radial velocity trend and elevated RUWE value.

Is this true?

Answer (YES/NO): NO